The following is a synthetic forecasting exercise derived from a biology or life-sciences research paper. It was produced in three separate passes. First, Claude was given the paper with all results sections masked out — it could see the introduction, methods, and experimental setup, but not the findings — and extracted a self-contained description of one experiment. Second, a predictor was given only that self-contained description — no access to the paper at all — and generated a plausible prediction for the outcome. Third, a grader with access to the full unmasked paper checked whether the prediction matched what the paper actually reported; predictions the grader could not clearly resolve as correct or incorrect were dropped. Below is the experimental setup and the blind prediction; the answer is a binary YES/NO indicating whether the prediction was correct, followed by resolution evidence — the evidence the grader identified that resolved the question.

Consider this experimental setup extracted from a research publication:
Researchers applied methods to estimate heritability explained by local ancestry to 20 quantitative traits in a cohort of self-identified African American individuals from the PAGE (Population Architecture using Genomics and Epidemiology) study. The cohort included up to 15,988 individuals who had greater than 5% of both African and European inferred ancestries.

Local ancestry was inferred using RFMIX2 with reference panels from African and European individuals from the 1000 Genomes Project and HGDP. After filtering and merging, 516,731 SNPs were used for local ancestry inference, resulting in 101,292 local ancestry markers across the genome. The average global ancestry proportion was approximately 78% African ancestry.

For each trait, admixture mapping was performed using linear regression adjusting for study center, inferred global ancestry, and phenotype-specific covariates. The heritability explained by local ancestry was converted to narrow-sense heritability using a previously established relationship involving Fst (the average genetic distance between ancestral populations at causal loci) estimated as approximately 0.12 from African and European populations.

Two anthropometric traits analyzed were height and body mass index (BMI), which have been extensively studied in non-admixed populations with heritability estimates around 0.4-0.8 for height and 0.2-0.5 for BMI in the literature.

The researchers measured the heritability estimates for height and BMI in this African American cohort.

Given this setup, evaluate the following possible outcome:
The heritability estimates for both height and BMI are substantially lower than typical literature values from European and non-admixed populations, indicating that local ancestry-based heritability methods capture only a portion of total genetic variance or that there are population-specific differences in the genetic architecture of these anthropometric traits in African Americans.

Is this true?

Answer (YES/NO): NO